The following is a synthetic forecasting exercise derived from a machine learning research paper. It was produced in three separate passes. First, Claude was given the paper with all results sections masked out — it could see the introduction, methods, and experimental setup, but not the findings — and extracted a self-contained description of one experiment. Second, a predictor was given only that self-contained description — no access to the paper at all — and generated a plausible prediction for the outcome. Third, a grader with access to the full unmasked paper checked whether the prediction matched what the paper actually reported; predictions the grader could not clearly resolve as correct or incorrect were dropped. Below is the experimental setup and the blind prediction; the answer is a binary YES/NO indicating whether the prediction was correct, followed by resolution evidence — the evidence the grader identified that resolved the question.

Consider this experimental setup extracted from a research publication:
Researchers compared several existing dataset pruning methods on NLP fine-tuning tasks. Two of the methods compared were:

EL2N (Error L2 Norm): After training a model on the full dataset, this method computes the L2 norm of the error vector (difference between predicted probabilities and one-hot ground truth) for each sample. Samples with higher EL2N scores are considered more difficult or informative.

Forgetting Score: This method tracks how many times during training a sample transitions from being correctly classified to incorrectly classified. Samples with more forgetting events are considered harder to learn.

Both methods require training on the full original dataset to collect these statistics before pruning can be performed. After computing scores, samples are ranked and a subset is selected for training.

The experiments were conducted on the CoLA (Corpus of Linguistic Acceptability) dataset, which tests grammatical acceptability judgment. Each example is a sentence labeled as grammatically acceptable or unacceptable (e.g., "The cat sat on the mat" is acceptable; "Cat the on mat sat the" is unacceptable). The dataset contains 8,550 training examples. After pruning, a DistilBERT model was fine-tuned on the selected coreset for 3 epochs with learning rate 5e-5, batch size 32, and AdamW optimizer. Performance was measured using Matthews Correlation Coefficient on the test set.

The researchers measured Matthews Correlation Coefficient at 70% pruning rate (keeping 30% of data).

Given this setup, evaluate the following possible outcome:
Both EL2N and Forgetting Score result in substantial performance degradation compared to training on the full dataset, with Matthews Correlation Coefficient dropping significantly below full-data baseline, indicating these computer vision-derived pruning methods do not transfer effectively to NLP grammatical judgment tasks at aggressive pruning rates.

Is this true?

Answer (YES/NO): YES